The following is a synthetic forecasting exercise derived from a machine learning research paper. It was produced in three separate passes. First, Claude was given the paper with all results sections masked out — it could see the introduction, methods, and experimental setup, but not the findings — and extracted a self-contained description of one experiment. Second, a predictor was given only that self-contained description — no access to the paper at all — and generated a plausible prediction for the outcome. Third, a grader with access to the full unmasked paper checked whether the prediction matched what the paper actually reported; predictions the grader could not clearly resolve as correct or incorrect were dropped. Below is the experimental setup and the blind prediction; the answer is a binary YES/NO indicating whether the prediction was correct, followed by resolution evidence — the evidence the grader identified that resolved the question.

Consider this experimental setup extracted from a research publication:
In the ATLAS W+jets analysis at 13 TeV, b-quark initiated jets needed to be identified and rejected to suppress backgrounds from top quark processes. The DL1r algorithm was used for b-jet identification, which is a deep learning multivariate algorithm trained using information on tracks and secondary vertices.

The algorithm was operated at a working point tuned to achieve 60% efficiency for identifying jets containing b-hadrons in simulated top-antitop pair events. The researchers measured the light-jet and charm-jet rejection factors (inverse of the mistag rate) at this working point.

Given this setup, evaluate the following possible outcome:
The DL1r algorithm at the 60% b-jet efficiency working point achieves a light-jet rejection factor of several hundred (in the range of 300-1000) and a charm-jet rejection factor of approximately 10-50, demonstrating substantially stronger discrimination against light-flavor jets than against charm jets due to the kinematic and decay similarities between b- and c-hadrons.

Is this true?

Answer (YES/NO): NO